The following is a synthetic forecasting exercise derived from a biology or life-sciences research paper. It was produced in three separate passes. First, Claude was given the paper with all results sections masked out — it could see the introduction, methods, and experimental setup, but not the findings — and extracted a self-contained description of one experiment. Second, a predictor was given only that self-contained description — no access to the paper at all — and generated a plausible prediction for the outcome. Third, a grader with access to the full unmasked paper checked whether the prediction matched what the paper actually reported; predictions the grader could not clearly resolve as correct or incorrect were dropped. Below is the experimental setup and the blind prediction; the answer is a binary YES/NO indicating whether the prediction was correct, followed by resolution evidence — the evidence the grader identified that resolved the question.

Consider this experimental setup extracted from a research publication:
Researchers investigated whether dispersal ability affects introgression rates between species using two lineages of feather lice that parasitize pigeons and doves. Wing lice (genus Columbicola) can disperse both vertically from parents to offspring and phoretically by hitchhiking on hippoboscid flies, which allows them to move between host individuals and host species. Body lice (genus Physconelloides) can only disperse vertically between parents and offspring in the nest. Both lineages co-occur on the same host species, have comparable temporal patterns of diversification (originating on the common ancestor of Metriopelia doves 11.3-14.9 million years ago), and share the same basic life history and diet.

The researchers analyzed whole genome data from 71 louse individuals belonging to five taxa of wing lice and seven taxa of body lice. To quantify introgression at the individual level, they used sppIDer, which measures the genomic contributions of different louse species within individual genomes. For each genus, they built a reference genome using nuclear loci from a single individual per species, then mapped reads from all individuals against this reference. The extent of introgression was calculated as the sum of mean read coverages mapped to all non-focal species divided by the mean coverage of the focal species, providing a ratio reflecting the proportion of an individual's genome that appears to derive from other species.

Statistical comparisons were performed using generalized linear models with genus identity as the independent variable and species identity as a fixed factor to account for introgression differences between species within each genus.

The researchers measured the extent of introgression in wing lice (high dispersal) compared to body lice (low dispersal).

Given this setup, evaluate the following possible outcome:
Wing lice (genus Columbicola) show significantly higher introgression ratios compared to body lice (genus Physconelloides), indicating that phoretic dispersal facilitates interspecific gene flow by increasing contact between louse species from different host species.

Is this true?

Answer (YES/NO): YES